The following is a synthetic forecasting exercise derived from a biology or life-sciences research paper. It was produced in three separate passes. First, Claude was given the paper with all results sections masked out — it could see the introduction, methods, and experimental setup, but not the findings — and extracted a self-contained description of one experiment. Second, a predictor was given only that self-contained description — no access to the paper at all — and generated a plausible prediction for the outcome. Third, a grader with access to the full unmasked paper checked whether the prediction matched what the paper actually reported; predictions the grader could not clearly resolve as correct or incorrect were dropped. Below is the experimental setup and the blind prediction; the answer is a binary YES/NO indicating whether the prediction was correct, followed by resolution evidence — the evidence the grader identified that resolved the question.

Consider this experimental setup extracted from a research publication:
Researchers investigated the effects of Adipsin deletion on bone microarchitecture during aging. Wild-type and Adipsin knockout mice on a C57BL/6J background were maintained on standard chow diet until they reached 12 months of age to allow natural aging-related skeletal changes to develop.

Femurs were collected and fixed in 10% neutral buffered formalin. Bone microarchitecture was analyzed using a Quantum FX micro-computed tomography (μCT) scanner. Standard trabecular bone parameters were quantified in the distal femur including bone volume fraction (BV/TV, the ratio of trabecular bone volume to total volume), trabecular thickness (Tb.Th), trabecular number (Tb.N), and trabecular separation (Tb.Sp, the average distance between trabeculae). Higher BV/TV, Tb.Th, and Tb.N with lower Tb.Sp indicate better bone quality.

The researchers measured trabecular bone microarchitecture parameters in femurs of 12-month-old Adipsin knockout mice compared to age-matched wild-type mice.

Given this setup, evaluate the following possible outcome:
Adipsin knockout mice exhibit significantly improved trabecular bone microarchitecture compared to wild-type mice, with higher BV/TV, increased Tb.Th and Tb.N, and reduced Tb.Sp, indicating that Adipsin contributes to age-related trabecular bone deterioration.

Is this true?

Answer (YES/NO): NO